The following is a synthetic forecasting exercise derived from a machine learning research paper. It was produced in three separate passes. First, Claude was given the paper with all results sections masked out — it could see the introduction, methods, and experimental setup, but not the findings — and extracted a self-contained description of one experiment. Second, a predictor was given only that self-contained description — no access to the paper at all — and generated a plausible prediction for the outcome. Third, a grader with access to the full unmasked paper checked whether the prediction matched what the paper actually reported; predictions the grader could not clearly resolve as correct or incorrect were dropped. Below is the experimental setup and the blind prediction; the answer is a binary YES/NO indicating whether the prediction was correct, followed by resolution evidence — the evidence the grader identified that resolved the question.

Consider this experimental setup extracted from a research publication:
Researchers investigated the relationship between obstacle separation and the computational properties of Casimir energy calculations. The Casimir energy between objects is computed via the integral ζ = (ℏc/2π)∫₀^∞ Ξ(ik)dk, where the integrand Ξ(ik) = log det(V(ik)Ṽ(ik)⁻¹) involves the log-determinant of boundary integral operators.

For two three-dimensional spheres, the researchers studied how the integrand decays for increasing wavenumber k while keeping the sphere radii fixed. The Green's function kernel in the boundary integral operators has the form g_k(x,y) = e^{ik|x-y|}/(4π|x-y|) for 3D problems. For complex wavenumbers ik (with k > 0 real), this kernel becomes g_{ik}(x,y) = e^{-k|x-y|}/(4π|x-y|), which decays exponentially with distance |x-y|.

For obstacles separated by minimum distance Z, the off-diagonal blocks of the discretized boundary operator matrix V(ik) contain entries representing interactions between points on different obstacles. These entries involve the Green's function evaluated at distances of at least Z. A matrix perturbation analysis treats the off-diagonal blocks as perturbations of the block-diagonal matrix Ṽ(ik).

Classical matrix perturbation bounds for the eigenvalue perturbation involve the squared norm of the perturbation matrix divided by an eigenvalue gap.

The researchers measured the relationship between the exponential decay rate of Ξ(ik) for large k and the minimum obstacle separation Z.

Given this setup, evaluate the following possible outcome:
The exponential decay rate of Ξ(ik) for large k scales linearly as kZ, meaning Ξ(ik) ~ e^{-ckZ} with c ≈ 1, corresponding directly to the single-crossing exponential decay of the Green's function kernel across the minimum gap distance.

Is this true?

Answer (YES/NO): NO